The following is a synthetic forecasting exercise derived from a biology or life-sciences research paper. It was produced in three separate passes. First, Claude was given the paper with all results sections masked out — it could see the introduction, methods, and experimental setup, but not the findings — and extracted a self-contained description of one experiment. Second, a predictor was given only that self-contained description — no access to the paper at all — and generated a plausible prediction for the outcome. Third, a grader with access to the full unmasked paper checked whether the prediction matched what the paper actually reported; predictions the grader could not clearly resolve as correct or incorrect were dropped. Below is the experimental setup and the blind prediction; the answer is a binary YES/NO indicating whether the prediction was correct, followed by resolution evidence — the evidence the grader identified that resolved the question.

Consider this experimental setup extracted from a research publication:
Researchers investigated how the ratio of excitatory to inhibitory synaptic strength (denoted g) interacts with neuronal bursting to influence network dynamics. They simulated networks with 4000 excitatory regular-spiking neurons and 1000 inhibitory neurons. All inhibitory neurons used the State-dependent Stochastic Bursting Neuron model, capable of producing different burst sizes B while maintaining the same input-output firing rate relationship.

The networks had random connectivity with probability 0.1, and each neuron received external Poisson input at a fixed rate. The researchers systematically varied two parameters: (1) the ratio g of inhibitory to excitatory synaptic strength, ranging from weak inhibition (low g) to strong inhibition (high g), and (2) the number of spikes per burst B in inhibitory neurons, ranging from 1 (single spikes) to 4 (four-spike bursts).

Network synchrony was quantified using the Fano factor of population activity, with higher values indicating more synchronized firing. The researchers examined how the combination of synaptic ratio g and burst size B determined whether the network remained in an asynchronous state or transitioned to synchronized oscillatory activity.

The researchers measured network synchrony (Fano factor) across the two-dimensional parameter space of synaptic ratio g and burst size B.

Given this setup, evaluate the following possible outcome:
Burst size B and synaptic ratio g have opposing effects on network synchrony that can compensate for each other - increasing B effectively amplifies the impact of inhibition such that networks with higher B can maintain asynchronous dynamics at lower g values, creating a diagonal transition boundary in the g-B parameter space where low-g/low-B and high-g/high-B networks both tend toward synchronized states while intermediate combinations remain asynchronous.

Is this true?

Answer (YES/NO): NO